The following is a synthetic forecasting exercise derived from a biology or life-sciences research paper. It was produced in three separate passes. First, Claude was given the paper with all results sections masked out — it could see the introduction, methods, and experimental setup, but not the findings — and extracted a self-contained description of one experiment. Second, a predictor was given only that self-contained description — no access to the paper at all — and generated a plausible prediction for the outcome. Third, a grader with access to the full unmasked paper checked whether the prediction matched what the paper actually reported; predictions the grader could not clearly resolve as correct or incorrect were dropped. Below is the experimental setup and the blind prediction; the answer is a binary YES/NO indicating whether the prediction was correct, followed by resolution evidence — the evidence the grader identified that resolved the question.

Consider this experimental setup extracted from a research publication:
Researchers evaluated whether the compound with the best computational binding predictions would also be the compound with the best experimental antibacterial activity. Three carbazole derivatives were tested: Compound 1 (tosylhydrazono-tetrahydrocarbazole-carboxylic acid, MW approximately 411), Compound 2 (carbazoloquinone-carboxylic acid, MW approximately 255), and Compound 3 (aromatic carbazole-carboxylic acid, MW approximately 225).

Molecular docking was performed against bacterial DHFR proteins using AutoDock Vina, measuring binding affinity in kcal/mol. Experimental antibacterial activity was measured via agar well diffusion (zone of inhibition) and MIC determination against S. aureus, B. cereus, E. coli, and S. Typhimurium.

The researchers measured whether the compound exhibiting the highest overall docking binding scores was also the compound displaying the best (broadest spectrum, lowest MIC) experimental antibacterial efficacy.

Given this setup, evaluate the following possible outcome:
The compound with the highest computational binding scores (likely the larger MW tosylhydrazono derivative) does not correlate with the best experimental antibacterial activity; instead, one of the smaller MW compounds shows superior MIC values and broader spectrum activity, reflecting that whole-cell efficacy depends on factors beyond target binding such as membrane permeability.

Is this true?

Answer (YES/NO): YES